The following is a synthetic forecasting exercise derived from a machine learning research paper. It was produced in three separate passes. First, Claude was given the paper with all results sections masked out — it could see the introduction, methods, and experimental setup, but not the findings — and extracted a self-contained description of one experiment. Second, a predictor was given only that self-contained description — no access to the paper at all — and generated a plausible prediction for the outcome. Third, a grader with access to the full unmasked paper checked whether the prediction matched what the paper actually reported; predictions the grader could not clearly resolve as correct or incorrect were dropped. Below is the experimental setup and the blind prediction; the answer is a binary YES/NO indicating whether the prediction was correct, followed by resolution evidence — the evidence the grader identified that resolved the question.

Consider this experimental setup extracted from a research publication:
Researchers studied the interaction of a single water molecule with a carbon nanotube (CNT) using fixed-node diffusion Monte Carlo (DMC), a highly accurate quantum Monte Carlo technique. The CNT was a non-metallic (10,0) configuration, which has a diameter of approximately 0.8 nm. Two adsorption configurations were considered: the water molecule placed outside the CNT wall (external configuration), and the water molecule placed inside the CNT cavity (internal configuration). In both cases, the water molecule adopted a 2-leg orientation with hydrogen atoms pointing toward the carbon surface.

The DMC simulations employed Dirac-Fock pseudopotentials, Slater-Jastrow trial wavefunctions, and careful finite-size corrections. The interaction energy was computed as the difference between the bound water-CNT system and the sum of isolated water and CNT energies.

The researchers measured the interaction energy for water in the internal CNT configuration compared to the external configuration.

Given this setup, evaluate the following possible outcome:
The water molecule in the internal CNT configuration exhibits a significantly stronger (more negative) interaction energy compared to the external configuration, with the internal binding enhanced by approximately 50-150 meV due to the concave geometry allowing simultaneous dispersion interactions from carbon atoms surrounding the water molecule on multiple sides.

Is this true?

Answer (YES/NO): NO